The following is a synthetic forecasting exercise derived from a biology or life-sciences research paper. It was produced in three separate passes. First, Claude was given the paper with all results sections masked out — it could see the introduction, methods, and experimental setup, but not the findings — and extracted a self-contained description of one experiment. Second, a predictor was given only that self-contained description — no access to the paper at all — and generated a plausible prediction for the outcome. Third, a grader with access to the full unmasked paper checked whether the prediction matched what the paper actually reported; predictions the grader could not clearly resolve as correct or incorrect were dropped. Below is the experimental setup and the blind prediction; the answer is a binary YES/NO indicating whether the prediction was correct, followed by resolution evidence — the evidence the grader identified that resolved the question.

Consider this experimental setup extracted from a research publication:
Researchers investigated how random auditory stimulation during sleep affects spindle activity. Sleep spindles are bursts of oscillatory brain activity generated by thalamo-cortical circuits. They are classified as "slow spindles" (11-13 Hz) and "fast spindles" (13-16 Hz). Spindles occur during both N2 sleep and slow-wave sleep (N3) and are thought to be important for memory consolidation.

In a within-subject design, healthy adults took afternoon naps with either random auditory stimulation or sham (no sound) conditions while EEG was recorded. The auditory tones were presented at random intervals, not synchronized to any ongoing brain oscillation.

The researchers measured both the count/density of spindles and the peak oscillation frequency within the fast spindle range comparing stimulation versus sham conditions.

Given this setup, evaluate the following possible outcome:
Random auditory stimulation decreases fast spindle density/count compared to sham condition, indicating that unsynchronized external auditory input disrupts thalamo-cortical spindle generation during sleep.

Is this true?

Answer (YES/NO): NO